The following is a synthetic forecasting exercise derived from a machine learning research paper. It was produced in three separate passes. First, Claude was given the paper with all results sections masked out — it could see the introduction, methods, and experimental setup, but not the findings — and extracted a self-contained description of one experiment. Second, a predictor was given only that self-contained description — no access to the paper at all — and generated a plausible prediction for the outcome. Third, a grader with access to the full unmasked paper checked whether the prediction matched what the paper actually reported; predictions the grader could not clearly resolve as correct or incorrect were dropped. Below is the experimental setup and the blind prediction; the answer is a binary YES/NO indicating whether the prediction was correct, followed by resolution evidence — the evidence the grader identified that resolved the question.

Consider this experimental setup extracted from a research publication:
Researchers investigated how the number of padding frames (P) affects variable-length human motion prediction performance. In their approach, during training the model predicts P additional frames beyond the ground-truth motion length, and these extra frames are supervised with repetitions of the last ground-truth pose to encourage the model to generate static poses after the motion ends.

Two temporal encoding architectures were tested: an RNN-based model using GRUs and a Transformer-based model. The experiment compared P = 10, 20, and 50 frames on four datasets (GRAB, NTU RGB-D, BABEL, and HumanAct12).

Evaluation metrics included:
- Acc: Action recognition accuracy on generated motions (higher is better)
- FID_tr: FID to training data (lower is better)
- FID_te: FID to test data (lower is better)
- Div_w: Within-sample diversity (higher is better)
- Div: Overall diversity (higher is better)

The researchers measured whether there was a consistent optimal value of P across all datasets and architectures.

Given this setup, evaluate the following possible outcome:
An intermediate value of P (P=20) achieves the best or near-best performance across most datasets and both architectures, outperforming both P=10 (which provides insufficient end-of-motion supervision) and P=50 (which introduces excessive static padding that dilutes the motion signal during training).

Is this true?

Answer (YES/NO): NO